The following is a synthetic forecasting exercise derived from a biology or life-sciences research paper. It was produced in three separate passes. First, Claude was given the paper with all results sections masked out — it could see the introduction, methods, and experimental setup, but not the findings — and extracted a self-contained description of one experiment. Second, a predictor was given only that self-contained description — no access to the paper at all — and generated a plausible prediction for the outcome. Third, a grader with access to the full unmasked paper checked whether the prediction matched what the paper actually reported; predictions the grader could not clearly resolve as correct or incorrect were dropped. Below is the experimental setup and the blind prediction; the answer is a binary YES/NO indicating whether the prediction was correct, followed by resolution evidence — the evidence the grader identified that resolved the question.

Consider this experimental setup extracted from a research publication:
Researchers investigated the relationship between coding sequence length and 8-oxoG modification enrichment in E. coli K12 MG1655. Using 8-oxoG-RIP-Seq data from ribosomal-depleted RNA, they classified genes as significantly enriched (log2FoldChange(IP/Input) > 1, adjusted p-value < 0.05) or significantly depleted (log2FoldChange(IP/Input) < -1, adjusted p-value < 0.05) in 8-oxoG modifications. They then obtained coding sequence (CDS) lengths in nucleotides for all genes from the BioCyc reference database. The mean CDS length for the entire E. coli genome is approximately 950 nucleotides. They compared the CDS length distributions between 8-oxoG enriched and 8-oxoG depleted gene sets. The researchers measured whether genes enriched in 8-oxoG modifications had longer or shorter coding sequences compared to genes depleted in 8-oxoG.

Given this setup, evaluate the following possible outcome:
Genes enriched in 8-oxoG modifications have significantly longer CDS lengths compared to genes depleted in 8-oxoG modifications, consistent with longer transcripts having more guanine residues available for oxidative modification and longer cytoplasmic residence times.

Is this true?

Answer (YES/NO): YES